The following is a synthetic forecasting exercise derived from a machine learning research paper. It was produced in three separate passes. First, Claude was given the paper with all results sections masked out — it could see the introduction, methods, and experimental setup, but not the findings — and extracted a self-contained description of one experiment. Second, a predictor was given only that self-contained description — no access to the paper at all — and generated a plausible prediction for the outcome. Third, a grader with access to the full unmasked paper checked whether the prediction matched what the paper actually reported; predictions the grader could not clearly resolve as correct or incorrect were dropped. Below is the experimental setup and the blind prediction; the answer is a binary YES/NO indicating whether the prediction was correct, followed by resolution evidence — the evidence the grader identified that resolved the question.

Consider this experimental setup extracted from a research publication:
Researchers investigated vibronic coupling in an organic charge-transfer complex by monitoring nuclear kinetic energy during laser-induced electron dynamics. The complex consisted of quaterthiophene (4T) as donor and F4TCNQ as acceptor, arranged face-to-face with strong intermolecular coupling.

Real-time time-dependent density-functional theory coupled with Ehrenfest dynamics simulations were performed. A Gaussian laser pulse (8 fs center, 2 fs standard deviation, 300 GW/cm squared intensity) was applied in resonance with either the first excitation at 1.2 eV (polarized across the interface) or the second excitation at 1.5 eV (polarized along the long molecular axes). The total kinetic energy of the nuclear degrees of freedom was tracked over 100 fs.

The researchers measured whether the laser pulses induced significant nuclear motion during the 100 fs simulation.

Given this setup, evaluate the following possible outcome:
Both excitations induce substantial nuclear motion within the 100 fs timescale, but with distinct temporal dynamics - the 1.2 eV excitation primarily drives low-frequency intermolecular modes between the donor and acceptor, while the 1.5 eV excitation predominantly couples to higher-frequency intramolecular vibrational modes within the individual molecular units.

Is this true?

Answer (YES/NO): NO